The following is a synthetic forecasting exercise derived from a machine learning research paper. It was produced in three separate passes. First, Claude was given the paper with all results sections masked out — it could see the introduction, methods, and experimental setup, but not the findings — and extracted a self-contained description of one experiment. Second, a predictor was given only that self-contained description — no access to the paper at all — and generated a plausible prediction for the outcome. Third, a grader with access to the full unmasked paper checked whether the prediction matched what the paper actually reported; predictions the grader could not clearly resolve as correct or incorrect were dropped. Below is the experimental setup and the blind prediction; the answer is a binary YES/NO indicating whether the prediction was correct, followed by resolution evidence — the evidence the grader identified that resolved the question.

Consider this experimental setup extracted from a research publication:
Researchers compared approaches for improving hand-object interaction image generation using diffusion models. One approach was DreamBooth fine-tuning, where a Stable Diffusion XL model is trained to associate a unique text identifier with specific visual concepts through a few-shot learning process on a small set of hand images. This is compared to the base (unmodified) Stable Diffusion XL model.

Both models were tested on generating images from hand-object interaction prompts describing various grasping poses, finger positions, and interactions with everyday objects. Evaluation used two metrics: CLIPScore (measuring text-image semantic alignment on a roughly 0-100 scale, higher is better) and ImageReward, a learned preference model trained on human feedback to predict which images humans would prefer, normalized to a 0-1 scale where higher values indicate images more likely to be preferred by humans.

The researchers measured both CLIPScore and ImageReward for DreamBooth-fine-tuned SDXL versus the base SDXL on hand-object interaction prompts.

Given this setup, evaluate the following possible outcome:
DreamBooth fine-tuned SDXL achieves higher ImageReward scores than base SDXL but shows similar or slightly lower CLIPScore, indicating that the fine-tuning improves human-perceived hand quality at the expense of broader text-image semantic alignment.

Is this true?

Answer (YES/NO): NO